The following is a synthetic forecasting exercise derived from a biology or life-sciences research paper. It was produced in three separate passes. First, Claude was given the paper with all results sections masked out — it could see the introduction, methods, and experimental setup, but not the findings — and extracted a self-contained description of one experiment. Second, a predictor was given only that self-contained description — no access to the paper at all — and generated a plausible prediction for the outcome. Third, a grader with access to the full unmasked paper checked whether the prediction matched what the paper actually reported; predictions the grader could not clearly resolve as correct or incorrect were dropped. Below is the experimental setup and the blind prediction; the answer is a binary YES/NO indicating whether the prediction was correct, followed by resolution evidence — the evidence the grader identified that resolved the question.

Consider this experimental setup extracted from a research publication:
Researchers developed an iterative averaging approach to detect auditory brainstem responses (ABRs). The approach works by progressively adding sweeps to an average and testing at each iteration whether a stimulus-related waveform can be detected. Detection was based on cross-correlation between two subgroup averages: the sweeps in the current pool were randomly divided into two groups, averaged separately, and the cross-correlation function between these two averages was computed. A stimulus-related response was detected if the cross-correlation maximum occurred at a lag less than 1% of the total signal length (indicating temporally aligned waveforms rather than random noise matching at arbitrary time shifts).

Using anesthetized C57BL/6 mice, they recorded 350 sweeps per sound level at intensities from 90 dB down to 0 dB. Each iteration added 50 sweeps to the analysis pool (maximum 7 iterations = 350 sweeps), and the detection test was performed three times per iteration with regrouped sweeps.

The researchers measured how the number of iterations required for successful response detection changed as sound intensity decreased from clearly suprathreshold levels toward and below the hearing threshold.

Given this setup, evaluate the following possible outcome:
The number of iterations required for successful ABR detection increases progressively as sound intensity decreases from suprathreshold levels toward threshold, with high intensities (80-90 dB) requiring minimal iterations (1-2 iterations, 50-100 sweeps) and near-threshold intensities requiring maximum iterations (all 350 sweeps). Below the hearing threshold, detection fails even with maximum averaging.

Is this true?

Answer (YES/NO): NO